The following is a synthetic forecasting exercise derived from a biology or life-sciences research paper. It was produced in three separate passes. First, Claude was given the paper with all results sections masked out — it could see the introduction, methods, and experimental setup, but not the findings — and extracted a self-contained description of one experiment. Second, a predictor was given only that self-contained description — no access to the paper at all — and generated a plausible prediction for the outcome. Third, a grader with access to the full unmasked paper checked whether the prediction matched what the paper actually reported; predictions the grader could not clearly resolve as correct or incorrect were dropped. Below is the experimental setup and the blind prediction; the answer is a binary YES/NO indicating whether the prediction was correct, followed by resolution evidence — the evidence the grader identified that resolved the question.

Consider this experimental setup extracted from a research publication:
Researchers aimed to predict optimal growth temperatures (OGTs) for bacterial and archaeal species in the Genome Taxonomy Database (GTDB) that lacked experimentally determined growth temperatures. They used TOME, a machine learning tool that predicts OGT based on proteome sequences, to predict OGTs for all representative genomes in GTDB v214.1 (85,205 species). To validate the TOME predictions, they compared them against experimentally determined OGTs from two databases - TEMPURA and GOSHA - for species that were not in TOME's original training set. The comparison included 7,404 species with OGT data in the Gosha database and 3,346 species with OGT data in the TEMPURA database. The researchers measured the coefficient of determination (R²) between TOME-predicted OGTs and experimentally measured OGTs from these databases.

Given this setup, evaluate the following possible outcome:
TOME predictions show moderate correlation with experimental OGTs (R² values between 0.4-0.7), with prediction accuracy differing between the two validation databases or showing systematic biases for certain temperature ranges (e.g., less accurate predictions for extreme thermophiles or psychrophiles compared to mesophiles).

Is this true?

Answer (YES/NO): NO